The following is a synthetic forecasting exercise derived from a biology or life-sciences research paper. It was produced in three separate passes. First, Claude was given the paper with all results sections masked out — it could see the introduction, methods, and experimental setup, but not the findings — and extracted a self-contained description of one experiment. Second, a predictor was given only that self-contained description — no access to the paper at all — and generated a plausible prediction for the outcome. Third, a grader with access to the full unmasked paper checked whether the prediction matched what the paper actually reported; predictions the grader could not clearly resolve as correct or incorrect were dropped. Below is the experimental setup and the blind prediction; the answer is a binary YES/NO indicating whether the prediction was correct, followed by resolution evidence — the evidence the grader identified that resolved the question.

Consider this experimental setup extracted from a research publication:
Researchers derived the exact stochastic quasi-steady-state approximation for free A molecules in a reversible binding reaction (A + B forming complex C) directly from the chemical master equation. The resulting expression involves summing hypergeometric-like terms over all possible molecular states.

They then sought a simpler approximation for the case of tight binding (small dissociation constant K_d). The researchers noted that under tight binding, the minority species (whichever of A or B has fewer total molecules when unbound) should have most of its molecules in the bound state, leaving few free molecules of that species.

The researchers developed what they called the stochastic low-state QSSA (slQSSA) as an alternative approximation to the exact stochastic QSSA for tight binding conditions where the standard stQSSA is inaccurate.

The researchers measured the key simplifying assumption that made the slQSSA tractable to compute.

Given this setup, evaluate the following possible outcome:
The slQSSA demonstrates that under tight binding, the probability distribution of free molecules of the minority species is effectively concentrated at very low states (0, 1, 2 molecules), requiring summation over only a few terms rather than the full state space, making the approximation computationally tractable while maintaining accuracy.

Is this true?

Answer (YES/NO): YES